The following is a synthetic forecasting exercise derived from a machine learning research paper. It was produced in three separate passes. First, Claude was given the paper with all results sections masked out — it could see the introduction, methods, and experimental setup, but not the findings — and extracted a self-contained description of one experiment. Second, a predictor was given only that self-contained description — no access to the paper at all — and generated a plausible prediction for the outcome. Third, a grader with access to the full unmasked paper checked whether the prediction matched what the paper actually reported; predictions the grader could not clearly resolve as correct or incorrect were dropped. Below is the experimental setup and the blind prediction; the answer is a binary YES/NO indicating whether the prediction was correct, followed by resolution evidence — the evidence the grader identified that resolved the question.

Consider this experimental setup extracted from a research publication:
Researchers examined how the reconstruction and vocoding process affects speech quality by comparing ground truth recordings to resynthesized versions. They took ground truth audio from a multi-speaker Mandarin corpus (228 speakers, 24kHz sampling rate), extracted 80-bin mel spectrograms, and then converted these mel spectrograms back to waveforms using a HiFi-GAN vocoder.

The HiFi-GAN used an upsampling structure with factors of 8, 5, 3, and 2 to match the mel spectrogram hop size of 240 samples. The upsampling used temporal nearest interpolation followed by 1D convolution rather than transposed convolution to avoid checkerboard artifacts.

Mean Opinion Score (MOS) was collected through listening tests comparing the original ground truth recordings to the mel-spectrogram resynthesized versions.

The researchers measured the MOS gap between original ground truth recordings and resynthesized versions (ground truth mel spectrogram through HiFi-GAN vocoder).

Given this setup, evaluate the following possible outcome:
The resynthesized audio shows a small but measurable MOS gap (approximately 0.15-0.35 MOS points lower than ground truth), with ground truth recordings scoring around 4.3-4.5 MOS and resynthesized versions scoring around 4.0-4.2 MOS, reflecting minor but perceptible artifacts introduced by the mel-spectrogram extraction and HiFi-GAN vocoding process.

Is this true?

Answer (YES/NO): NO